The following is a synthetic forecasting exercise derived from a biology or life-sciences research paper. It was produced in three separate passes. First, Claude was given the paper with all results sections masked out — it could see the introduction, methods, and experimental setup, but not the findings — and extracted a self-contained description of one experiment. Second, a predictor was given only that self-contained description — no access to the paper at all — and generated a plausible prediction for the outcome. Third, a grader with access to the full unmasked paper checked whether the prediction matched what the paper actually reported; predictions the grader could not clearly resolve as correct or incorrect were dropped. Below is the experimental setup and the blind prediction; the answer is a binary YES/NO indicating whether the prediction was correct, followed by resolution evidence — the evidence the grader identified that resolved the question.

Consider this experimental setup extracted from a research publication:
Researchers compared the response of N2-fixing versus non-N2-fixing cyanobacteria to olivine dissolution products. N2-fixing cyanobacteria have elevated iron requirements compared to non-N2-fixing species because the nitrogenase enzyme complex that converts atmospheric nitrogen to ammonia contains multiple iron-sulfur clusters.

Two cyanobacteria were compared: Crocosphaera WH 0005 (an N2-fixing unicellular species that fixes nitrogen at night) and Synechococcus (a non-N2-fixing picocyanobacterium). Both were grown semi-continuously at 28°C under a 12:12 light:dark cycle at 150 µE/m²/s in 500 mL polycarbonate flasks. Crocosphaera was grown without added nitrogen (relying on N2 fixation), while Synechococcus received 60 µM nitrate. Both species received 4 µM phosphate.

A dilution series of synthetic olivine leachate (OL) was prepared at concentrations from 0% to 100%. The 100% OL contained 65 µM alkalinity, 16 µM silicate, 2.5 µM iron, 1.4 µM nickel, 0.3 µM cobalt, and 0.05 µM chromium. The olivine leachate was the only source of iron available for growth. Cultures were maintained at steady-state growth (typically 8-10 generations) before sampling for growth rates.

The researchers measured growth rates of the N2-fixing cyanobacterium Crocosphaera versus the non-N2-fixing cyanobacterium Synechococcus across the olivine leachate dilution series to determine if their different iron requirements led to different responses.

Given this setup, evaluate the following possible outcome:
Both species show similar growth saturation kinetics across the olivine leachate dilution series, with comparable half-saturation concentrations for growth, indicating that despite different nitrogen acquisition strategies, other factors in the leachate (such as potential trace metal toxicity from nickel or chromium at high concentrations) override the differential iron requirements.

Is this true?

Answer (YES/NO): NO